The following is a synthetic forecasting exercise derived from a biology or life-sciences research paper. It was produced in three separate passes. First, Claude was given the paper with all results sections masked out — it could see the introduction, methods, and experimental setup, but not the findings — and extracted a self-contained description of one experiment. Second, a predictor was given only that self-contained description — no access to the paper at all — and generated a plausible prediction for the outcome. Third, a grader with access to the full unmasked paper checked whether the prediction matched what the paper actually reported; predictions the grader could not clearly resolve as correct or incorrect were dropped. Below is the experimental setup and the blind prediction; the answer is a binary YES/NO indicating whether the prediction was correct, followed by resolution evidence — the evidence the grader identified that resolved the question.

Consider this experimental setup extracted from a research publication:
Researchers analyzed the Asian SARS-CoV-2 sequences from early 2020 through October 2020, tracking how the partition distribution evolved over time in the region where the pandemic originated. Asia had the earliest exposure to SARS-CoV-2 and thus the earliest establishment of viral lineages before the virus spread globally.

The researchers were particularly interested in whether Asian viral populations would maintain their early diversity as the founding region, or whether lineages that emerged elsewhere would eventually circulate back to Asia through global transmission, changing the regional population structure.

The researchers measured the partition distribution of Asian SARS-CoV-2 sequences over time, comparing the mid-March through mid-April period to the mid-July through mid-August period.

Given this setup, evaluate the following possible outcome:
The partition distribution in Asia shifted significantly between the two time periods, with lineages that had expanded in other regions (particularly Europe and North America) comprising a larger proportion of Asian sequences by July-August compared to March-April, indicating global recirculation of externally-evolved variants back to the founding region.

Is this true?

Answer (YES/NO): NO